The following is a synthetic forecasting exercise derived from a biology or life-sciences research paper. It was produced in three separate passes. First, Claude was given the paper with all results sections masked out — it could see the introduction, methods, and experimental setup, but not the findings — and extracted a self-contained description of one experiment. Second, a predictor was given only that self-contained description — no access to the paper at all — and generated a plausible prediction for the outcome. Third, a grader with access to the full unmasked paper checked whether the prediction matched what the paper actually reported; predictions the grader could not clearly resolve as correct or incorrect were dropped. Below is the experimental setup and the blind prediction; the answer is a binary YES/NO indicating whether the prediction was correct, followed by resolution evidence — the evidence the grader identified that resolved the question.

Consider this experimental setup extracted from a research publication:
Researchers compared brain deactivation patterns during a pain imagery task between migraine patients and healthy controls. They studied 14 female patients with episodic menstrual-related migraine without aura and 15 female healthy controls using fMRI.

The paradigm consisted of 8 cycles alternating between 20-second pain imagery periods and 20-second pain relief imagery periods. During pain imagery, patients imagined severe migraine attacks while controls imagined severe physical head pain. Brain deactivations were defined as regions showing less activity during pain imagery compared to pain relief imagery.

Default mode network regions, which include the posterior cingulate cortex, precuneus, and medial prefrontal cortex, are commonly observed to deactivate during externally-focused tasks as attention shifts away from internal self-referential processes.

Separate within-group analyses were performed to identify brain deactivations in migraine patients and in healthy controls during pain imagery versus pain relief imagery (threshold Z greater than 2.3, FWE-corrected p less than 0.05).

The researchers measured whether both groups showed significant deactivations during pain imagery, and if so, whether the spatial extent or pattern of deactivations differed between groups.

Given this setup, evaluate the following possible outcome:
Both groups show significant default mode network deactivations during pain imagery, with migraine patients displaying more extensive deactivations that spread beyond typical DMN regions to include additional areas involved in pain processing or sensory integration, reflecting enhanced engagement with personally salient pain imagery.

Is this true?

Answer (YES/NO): NO